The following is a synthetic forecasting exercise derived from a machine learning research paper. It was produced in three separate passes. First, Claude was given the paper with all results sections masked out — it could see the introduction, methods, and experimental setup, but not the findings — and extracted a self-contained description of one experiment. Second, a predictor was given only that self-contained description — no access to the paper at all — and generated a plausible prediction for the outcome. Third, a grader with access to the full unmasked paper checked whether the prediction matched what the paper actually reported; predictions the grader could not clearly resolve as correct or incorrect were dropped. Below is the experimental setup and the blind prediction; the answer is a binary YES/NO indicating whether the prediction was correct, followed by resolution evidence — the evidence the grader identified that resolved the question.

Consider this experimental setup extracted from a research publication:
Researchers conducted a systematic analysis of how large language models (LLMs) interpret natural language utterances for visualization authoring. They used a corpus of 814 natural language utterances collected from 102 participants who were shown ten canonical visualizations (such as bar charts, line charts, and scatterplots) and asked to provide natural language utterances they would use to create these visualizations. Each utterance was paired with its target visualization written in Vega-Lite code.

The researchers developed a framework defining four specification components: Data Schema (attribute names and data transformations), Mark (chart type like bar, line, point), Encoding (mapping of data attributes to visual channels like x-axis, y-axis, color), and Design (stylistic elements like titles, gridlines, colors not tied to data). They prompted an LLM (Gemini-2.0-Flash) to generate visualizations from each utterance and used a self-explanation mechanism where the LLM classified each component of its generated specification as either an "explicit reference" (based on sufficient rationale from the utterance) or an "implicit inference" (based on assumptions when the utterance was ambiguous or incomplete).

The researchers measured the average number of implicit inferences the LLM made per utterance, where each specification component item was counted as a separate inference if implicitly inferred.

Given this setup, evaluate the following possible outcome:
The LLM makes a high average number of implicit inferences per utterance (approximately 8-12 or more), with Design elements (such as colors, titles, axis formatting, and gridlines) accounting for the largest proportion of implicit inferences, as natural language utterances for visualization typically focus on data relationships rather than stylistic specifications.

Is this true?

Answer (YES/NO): NO